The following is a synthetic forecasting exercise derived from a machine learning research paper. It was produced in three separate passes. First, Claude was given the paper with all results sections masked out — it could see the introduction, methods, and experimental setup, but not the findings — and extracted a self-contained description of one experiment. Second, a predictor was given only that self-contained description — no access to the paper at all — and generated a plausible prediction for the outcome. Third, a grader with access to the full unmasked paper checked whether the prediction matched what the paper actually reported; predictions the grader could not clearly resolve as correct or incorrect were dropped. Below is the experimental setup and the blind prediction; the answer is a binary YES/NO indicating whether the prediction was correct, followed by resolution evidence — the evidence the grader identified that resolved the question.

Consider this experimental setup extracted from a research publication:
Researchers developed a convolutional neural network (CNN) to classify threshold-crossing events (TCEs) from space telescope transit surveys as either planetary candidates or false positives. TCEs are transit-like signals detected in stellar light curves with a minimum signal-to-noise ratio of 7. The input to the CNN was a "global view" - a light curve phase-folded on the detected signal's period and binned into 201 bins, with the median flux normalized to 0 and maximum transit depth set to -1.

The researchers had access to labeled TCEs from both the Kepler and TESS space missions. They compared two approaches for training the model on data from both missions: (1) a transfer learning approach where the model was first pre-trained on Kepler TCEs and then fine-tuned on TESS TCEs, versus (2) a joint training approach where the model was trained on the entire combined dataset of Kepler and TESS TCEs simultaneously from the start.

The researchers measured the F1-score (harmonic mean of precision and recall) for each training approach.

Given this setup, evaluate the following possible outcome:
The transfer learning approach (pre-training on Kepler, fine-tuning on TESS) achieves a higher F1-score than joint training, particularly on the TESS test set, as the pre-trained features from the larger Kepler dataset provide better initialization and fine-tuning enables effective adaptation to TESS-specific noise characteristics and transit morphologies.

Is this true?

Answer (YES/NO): NO